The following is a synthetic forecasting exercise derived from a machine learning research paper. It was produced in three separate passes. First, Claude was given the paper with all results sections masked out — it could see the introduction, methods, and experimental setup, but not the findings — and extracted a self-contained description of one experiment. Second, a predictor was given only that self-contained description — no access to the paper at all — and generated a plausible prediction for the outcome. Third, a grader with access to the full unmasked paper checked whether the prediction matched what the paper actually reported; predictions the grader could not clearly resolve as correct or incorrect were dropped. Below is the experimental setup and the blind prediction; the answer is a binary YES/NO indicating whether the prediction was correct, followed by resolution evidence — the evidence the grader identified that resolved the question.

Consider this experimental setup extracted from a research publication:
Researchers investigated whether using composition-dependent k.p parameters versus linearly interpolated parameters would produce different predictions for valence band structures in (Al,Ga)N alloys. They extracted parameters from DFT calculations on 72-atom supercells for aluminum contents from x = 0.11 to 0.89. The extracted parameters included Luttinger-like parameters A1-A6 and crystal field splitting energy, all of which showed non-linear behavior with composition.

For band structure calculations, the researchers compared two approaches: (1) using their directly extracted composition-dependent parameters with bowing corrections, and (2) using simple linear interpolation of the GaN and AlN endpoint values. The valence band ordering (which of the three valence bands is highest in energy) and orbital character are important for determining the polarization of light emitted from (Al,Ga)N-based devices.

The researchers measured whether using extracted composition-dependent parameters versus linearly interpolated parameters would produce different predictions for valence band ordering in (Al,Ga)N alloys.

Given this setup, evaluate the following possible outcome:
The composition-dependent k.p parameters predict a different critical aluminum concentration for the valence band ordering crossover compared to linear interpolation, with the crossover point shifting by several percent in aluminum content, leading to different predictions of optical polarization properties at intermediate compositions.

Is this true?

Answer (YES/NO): YES